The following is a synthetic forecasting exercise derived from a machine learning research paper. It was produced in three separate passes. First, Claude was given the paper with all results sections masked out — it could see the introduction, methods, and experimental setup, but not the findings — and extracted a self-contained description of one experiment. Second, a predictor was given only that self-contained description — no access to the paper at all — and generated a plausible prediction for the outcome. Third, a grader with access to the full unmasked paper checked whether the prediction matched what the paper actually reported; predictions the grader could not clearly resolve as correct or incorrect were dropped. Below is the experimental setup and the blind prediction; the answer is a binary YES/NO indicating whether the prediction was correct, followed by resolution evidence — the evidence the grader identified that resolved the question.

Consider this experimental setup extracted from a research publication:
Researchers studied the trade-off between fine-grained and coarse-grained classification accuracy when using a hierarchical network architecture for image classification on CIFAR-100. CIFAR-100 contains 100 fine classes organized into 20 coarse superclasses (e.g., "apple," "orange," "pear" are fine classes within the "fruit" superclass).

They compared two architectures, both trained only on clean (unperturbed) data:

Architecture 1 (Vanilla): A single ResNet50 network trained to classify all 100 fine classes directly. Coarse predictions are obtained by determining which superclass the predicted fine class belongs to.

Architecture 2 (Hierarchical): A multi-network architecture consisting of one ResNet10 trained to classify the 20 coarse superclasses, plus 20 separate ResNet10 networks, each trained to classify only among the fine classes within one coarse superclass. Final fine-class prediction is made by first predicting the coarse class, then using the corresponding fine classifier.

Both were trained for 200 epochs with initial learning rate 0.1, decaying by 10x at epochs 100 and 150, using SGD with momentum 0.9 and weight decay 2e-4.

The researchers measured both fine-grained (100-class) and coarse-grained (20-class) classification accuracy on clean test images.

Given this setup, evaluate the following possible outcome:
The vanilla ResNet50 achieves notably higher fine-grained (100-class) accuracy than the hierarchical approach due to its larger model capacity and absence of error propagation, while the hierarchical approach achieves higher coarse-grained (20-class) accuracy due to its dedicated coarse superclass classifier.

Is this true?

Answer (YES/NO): NO